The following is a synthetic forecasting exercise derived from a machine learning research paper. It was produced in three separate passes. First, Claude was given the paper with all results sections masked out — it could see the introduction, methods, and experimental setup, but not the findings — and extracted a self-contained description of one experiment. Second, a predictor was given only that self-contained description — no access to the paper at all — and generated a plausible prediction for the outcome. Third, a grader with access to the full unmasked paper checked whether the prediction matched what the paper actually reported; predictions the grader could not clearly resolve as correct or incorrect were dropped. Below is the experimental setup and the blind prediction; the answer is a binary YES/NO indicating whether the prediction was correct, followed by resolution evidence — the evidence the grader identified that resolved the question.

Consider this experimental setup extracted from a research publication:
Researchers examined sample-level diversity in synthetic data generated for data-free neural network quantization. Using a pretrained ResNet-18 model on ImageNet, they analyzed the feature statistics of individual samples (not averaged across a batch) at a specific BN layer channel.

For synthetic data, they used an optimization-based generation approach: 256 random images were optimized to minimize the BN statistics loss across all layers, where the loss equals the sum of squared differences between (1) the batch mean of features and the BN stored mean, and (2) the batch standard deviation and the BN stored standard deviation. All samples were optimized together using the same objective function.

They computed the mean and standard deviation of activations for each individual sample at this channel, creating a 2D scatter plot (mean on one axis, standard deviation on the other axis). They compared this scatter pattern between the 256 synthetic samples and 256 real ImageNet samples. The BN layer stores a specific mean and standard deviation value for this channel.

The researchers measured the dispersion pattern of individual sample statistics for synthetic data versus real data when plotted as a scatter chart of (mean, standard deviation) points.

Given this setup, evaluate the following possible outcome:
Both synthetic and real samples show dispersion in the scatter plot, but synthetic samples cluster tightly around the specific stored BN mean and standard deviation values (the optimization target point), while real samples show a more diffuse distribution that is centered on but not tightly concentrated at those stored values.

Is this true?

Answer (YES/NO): NO